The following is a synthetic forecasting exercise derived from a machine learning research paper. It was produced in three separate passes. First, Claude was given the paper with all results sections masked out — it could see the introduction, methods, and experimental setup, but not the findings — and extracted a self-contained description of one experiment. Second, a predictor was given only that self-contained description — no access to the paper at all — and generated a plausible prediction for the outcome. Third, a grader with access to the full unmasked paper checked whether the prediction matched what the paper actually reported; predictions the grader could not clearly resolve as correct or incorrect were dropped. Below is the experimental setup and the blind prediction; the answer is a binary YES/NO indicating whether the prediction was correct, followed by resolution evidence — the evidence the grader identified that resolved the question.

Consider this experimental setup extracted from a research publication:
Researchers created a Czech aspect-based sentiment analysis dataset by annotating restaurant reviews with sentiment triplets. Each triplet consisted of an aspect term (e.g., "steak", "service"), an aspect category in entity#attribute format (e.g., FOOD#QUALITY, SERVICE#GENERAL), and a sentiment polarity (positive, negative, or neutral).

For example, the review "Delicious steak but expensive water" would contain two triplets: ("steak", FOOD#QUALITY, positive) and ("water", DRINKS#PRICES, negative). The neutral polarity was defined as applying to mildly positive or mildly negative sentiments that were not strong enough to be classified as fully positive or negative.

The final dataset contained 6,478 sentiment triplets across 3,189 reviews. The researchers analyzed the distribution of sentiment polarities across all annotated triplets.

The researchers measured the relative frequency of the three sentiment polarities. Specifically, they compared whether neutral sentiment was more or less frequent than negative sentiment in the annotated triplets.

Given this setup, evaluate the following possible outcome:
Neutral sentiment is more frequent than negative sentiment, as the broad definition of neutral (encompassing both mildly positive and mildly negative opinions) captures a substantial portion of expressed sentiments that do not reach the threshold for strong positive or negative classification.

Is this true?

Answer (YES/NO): NO